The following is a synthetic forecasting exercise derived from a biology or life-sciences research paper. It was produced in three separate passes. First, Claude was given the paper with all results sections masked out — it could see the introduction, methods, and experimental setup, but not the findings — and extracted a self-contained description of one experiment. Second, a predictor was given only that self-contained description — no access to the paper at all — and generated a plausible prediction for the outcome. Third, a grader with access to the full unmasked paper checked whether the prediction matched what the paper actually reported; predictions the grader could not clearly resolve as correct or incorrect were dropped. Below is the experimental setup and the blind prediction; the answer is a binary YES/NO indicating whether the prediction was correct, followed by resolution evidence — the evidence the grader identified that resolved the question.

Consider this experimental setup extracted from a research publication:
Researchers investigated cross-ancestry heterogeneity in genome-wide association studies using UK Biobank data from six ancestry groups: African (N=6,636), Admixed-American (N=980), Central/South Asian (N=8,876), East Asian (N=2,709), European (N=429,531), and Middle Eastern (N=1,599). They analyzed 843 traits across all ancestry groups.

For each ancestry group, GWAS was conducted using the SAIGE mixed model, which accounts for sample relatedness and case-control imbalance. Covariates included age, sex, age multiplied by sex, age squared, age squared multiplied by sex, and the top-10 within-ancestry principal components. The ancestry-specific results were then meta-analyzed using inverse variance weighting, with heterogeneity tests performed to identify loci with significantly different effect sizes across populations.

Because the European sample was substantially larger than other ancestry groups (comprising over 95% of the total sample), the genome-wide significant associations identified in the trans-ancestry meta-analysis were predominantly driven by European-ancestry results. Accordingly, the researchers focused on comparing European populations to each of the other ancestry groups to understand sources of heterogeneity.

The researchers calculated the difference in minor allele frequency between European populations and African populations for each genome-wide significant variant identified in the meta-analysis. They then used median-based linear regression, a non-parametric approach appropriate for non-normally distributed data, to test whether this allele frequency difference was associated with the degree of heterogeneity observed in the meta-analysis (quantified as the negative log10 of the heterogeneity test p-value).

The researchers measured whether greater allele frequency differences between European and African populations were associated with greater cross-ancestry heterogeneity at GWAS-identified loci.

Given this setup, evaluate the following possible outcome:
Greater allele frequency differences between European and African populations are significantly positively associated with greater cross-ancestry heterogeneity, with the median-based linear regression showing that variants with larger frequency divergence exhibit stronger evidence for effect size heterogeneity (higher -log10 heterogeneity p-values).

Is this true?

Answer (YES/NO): NO